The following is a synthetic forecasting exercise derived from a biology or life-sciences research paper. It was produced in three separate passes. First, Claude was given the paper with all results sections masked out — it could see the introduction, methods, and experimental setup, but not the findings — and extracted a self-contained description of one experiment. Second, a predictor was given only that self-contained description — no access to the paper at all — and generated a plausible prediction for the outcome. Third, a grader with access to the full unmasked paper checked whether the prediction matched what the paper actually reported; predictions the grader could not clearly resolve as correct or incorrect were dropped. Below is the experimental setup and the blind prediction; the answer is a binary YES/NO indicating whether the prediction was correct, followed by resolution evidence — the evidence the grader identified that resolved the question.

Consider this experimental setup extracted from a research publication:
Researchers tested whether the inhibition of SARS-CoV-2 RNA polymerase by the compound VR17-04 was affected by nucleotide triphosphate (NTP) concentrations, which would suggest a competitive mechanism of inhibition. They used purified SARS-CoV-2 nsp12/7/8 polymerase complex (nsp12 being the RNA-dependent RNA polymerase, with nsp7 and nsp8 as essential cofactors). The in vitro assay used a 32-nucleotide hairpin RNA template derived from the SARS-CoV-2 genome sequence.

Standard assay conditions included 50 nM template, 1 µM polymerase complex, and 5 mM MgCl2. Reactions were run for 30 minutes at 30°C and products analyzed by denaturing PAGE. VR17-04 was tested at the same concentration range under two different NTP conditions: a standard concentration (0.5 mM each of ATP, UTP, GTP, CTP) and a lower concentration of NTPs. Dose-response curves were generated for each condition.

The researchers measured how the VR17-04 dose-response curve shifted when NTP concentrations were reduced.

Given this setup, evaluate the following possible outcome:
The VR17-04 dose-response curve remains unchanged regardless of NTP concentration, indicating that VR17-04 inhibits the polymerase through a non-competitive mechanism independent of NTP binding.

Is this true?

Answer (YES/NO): NO